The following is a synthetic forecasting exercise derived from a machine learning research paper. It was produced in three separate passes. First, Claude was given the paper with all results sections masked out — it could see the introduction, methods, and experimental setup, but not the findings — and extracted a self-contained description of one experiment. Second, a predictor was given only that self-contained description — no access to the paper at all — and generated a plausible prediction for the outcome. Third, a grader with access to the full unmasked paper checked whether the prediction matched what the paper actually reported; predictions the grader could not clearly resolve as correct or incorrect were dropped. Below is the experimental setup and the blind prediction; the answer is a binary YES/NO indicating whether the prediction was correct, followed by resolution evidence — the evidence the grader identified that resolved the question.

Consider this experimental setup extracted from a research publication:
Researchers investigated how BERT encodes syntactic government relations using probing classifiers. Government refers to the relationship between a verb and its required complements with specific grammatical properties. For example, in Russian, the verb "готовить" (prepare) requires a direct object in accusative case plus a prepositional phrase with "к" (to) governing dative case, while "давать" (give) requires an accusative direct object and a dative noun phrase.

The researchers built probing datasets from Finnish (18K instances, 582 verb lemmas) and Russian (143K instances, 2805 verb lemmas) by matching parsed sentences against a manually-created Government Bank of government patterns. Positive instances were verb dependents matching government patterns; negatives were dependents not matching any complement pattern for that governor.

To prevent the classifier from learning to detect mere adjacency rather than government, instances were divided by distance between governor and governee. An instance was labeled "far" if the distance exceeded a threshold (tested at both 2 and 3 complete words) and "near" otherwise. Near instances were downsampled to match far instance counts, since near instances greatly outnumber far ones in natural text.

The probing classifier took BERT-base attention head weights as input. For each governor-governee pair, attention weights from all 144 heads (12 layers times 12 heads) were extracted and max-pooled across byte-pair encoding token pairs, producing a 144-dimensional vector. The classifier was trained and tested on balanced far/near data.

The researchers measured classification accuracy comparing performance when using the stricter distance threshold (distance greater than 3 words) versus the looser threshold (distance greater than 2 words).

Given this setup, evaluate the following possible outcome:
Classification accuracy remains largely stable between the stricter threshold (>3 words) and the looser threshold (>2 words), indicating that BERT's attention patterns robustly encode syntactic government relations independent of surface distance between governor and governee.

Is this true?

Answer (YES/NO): YES